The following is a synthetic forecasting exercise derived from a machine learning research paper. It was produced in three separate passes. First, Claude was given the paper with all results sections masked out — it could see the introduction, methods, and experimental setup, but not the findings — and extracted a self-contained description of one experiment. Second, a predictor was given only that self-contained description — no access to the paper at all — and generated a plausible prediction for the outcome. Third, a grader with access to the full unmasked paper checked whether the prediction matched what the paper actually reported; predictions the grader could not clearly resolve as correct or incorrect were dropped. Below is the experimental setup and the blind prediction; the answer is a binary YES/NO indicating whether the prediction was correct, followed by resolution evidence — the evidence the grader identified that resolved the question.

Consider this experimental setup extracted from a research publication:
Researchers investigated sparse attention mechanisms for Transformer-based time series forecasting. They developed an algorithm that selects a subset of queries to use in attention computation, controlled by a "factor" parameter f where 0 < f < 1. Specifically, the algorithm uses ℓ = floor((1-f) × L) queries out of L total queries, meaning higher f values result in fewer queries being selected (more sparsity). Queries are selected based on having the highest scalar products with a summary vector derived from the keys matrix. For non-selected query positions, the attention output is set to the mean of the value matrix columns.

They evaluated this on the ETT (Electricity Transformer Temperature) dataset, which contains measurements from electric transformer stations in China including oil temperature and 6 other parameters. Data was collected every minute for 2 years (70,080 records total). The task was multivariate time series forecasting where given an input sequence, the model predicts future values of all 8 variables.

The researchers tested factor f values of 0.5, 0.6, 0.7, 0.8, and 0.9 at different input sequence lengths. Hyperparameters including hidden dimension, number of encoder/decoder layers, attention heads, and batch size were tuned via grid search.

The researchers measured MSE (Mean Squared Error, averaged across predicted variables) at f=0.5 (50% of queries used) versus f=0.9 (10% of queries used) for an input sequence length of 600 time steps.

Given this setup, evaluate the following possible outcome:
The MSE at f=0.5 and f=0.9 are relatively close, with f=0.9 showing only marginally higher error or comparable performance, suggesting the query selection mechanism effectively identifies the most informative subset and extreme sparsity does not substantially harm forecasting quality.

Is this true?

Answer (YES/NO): NO